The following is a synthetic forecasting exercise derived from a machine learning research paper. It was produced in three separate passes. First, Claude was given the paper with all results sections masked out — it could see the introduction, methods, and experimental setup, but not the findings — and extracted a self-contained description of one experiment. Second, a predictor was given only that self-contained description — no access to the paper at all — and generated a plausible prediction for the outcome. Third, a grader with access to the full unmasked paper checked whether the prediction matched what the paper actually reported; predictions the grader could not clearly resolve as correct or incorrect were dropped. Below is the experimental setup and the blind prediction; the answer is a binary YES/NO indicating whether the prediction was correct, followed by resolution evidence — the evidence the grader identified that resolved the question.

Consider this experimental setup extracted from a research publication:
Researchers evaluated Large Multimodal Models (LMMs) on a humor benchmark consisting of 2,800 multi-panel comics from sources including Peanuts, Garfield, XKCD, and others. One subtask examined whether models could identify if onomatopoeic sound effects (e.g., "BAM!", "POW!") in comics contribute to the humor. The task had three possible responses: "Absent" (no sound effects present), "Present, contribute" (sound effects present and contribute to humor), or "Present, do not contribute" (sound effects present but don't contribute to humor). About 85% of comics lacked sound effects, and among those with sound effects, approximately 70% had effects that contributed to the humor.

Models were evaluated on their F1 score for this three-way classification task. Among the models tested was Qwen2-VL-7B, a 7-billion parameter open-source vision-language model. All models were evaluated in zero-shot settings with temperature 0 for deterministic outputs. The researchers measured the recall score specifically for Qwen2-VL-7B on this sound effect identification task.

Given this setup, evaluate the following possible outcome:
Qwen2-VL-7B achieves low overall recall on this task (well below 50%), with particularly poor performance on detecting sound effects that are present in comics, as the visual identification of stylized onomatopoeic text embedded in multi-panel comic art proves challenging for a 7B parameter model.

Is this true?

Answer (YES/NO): YES